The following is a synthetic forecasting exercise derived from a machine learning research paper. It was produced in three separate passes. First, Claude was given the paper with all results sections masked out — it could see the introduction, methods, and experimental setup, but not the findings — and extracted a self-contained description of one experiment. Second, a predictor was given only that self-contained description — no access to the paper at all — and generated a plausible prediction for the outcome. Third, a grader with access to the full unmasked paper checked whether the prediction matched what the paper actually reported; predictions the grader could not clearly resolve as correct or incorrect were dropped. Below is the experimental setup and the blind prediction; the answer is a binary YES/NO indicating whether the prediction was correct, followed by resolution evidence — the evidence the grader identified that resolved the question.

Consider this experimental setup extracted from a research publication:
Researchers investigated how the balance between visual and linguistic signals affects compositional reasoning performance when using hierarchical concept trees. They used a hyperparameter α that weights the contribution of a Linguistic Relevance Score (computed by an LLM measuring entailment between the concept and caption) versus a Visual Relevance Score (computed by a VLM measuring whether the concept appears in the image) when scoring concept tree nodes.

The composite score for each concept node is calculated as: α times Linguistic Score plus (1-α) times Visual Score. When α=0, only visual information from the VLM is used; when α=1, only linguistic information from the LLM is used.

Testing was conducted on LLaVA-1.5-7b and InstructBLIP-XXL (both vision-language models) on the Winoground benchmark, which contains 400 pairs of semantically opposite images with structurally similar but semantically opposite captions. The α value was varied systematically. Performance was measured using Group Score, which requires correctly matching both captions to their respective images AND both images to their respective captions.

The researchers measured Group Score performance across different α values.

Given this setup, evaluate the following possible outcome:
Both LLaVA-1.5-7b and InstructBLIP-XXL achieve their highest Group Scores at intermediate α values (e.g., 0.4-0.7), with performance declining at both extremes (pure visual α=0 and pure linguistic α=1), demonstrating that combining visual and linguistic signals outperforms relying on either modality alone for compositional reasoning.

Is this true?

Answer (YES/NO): YES